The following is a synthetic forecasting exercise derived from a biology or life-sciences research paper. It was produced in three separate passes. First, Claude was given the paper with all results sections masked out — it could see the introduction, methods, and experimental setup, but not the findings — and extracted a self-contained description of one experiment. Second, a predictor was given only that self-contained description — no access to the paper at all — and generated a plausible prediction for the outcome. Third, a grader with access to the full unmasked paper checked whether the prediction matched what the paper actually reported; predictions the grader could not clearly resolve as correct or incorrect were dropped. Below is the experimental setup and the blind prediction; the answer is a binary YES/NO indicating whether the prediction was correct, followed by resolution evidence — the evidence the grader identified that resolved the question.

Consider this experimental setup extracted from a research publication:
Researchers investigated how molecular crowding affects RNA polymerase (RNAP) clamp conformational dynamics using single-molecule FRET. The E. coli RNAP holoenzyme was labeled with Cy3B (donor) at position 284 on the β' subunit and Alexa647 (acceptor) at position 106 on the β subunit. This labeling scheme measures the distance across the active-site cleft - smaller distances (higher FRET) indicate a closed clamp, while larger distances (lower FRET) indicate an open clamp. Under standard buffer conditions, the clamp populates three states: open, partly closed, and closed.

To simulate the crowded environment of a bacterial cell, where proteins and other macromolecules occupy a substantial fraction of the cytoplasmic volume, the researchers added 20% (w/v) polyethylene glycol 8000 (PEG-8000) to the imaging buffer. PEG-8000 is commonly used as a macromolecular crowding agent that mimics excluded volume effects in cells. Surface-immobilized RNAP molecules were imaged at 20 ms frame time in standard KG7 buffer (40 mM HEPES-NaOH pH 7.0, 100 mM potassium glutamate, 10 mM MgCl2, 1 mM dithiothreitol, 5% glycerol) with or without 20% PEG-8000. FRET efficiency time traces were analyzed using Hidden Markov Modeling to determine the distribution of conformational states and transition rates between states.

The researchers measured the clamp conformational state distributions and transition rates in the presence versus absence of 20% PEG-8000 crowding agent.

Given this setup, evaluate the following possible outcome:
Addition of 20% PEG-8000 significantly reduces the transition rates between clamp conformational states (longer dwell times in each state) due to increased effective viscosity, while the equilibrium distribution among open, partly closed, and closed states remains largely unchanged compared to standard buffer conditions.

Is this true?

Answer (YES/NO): NO